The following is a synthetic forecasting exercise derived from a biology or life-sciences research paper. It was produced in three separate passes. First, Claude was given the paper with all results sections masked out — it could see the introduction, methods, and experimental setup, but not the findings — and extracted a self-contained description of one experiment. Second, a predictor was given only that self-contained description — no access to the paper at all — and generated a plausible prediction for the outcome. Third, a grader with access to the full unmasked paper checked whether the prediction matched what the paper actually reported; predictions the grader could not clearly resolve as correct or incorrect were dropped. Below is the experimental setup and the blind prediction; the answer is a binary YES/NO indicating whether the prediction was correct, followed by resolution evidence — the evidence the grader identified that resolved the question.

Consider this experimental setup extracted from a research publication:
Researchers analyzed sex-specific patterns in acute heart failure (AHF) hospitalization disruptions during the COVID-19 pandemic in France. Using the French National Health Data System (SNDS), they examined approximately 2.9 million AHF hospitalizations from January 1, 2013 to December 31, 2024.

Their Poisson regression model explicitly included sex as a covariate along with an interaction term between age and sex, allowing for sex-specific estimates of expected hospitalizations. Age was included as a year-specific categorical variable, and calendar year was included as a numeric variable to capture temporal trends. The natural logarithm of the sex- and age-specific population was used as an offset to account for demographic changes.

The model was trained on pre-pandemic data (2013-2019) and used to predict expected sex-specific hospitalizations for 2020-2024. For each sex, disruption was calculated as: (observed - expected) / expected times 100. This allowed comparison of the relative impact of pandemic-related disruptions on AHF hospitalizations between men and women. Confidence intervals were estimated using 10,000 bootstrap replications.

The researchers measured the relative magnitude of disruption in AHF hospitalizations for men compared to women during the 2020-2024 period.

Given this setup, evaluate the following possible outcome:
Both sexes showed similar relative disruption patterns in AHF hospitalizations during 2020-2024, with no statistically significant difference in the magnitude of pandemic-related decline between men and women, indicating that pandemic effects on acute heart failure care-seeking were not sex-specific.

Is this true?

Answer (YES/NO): NO